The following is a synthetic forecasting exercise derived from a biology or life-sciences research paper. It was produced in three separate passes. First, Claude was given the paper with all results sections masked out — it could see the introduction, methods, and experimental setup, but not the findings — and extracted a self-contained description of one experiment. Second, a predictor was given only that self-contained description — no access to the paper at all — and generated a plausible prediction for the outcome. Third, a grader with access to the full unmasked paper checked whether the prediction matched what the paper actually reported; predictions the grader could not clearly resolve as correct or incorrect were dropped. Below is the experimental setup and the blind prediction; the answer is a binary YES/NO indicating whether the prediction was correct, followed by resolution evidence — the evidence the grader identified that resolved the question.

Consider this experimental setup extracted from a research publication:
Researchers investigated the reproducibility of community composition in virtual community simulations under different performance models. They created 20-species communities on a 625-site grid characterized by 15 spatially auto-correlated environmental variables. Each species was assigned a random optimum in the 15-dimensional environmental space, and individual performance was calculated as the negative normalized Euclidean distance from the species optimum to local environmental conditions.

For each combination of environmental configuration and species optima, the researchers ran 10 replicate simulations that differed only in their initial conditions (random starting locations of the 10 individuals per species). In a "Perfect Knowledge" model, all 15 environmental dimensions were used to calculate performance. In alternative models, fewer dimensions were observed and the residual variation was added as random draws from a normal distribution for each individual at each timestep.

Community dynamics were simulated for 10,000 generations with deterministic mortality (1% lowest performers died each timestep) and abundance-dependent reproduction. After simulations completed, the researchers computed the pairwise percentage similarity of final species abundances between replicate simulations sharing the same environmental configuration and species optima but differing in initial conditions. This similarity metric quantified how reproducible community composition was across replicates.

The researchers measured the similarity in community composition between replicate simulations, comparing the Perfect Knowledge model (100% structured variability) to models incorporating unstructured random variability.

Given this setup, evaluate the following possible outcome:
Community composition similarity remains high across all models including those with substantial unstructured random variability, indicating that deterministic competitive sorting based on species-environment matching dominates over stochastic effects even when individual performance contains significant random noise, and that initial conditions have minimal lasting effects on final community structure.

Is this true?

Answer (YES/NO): NO